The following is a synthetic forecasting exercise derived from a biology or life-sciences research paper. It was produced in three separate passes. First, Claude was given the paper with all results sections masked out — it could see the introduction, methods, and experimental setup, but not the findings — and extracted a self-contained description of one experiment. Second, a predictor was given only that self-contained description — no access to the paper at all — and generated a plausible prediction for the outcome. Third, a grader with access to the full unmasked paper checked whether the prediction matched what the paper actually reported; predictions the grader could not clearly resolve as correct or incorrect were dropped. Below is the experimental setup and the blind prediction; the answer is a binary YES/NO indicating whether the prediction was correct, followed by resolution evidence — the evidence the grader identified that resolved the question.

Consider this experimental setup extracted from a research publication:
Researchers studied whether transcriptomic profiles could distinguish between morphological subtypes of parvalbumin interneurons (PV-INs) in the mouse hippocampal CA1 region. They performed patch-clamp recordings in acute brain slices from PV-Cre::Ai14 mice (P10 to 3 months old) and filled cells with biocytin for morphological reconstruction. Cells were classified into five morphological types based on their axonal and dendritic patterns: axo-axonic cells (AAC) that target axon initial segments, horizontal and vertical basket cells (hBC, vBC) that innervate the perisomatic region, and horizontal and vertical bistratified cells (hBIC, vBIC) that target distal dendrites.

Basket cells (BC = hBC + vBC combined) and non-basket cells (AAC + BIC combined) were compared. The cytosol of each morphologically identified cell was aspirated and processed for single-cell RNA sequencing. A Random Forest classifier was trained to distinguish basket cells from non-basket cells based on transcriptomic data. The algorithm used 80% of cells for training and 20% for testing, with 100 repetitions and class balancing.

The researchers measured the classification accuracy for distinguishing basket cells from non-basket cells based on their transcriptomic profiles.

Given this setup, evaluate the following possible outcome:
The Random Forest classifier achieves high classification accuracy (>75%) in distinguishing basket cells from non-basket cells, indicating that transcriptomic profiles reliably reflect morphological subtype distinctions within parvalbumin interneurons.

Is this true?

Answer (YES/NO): NO